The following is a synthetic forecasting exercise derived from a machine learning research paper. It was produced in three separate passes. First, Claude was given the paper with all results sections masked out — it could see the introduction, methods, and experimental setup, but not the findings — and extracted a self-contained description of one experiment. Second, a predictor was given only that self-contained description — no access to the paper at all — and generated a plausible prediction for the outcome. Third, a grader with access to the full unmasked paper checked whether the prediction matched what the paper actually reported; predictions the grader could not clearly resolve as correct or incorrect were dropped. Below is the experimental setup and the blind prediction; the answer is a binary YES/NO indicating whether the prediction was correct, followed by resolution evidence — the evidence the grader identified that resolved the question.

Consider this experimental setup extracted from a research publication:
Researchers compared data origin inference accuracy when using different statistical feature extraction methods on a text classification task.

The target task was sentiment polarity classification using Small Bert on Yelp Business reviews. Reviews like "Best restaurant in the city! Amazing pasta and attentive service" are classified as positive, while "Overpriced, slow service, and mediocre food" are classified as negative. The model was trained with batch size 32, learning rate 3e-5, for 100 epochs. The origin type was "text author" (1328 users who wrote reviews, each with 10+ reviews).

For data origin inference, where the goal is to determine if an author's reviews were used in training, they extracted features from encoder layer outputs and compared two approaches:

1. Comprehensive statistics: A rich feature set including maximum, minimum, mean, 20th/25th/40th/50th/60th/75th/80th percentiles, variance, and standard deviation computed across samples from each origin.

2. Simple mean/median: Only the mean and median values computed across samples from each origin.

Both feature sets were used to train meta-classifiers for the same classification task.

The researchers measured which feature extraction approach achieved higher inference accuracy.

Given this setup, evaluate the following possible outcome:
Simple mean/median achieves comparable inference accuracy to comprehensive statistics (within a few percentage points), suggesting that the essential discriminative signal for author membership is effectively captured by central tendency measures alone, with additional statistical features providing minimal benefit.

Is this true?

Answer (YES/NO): NO